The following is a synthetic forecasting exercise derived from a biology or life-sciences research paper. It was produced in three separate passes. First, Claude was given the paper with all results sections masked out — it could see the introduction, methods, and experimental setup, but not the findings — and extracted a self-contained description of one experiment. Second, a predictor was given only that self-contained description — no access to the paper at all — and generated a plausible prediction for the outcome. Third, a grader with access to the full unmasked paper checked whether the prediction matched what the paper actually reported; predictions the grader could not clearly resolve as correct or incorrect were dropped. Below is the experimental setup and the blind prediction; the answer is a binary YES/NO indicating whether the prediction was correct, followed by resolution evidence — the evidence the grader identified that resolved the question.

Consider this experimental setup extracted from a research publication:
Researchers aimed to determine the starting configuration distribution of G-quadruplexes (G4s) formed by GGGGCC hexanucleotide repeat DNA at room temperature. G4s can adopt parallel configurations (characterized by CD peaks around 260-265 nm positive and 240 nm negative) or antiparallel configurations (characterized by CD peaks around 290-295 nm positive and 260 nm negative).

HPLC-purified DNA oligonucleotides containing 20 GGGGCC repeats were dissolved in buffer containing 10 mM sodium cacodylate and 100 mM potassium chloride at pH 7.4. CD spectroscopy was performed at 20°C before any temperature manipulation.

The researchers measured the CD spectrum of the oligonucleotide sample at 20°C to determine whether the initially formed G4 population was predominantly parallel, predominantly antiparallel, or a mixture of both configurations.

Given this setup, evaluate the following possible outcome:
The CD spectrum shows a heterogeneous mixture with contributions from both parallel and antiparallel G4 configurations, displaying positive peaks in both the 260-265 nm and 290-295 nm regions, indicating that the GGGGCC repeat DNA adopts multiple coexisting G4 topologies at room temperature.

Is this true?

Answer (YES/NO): YES